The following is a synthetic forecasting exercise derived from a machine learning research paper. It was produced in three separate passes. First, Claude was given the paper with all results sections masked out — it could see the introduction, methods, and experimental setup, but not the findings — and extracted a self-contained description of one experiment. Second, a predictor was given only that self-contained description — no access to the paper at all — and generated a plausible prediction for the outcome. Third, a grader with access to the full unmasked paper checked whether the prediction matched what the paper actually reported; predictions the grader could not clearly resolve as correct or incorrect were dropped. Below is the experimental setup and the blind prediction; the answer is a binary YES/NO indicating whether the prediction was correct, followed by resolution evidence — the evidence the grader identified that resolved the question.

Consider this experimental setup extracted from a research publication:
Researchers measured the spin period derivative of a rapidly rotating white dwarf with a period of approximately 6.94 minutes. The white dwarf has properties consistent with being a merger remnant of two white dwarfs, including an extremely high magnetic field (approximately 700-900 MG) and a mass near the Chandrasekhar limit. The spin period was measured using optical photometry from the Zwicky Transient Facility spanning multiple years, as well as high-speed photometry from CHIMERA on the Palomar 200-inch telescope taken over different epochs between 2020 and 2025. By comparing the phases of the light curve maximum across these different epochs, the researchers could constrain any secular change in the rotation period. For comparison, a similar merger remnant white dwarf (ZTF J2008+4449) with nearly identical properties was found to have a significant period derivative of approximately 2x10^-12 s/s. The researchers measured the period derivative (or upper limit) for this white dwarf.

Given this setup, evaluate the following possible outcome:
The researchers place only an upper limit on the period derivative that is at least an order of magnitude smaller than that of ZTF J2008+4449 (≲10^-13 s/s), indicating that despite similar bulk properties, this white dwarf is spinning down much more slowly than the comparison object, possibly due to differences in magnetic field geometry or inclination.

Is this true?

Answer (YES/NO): YES